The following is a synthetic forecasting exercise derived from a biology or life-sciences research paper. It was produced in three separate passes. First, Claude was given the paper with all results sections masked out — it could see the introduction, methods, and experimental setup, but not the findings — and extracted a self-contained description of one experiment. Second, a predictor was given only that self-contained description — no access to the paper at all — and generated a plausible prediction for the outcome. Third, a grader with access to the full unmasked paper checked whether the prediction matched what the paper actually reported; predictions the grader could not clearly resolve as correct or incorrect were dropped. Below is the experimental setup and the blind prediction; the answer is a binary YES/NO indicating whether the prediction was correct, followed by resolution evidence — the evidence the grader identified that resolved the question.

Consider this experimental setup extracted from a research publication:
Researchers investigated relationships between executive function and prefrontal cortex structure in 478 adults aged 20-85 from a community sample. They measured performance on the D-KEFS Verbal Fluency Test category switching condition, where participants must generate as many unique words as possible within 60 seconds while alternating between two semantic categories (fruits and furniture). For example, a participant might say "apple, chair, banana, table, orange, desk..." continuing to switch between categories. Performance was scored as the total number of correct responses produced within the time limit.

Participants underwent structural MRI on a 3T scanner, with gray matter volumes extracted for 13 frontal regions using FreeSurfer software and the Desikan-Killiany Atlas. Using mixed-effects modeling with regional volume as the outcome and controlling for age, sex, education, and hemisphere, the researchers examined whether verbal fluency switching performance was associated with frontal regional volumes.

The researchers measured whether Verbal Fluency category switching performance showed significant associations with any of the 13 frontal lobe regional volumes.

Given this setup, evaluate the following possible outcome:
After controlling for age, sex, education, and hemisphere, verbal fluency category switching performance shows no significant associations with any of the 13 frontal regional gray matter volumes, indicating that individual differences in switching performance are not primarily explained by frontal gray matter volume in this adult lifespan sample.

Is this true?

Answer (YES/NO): YES